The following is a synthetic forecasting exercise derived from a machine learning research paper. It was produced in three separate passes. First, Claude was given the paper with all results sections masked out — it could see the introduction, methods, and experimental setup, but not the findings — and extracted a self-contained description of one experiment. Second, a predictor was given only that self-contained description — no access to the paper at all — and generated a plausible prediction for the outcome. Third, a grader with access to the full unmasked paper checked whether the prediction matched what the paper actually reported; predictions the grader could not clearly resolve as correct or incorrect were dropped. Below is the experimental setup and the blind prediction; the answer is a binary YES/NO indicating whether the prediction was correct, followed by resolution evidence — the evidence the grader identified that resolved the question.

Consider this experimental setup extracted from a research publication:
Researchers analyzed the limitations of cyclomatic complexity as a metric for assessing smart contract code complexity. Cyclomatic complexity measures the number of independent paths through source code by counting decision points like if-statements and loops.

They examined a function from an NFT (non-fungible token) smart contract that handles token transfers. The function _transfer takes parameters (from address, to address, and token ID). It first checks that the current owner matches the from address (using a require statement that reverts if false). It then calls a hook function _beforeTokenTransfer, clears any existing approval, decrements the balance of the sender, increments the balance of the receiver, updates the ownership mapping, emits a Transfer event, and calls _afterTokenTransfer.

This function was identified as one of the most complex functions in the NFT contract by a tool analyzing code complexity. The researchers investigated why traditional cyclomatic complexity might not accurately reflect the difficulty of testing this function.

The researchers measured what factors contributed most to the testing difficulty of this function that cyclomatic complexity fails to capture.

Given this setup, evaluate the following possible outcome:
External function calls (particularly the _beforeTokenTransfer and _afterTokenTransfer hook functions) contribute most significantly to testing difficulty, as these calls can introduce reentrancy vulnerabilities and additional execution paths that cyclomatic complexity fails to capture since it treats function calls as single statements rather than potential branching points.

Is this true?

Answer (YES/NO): NO